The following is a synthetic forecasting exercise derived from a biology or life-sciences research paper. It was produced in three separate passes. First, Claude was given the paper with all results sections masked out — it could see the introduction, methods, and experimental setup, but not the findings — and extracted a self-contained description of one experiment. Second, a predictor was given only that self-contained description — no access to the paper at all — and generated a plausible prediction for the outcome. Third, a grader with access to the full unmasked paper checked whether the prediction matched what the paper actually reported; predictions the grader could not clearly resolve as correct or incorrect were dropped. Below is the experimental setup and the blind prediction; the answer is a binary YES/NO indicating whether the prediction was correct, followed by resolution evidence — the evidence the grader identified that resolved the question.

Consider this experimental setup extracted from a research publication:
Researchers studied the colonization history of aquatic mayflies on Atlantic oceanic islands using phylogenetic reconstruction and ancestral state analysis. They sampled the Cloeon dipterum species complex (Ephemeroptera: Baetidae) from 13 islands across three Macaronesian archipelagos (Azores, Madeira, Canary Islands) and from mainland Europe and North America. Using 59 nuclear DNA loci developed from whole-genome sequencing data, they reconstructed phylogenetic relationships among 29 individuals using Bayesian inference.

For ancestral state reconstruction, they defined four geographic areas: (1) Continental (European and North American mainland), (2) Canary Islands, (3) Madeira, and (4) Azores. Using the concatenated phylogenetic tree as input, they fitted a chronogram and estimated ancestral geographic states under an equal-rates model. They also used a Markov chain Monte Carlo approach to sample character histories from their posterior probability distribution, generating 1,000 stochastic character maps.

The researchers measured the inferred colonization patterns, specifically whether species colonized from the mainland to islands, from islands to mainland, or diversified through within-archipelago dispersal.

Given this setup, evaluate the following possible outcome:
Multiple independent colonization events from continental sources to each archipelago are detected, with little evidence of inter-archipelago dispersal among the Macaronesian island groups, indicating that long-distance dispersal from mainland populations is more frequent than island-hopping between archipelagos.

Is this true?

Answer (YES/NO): NO